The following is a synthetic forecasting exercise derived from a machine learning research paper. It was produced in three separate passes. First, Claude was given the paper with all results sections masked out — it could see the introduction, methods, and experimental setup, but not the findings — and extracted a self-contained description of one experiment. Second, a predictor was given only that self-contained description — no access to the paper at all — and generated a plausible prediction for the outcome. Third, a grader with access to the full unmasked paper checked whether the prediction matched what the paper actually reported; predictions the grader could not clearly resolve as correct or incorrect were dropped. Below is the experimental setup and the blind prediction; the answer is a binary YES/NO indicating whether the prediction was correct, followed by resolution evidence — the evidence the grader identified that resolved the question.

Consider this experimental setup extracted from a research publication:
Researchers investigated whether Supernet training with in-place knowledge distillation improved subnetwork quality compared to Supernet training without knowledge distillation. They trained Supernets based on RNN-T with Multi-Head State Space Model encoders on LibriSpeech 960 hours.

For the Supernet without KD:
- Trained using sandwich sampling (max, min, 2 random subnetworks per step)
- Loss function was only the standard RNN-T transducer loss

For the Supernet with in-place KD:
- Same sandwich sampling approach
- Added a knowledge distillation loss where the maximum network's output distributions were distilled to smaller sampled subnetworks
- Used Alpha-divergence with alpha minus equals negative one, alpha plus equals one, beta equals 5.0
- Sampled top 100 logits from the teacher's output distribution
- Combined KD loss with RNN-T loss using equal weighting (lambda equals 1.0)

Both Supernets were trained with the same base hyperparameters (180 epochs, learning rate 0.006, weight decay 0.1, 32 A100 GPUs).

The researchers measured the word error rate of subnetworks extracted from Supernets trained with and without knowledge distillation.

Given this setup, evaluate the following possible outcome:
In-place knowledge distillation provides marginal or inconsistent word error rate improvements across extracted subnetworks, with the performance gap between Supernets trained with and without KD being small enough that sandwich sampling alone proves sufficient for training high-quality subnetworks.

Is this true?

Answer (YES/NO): NO